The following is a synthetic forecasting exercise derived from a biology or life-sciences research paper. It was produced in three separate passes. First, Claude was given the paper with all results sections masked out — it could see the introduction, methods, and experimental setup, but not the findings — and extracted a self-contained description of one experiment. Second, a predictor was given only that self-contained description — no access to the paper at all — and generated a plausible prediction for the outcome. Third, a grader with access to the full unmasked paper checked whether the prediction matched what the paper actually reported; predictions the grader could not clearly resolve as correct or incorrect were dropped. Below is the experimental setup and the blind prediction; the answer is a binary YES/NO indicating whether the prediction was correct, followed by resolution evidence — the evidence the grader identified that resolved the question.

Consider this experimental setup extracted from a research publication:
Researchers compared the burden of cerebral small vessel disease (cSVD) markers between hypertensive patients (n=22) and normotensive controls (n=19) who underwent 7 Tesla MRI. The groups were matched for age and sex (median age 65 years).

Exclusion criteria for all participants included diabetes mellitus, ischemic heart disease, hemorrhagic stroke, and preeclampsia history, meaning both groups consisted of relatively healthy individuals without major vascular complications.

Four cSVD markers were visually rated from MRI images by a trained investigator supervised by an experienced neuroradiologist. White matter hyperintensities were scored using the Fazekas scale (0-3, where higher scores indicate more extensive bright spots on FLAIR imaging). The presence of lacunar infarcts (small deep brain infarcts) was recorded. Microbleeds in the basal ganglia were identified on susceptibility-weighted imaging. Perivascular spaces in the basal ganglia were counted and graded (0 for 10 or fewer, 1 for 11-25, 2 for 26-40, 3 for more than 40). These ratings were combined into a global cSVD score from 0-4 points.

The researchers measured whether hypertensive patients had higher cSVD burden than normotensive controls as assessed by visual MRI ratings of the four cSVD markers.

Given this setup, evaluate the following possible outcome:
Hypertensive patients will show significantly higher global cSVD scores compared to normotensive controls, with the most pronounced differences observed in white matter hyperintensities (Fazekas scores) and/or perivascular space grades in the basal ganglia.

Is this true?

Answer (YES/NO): NO